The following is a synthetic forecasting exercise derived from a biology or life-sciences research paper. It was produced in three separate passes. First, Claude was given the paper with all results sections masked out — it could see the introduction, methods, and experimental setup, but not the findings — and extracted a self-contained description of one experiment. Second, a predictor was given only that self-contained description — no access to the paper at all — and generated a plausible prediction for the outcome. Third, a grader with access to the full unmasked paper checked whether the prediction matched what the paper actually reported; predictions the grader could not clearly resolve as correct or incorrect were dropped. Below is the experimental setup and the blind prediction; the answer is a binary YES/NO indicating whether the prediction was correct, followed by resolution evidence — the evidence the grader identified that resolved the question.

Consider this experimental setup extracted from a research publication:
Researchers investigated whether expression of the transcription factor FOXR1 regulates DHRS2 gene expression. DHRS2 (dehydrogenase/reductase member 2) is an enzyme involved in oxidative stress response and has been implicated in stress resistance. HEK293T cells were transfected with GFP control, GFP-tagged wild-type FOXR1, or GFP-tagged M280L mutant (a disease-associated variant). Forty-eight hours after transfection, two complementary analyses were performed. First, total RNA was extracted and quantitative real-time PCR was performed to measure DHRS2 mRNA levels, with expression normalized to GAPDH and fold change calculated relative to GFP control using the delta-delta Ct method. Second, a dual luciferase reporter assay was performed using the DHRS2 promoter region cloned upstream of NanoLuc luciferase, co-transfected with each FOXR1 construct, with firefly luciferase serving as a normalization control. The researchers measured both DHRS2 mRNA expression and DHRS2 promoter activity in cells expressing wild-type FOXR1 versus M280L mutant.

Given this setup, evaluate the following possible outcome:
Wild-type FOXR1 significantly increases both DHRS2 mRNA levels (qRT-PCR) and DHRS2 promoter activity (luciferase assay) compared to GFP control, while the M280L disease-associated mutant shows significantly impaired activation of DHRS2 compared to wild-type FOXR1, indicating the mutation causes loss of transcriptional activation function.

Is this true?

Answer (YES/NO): YES